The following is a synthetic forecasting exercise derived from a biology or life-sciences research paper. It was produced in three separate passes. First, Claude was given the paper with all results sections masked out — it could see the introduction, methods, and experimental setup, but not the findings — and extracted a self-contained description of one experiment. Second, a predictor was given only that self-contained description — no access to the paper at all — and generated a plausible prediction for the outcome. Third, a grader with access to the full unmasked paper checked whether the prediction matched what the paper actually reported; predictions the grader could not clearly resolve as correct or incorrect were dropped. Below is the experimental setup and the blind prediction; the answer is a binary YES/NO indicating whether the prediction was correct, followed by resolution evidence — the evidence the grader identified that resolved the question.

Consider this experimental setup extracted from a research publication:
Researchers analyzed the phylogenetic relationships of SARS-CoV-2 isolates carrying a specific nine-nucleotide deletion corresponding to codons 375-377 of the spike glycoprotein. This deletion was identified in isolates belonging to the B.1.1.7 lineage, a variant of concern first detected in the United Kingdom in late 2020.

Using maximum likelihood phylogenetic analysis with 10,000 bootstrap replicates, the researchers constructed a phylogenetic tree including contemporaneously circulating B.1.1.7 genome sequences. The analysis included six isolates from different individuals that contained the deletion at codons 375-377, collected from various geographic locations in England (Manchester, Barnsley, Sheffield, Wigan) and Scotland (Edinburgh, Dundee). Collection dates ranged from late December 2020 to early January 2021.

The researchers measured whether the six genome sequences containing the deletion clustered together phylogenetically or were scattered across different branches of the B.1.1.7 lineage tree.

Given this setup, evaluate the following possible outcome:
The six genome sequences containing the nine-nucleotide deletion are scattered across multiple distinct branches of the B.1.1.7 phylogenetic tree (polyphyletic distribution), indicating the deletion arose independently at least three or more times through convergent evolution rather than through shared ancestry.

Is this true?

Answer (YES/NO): NO